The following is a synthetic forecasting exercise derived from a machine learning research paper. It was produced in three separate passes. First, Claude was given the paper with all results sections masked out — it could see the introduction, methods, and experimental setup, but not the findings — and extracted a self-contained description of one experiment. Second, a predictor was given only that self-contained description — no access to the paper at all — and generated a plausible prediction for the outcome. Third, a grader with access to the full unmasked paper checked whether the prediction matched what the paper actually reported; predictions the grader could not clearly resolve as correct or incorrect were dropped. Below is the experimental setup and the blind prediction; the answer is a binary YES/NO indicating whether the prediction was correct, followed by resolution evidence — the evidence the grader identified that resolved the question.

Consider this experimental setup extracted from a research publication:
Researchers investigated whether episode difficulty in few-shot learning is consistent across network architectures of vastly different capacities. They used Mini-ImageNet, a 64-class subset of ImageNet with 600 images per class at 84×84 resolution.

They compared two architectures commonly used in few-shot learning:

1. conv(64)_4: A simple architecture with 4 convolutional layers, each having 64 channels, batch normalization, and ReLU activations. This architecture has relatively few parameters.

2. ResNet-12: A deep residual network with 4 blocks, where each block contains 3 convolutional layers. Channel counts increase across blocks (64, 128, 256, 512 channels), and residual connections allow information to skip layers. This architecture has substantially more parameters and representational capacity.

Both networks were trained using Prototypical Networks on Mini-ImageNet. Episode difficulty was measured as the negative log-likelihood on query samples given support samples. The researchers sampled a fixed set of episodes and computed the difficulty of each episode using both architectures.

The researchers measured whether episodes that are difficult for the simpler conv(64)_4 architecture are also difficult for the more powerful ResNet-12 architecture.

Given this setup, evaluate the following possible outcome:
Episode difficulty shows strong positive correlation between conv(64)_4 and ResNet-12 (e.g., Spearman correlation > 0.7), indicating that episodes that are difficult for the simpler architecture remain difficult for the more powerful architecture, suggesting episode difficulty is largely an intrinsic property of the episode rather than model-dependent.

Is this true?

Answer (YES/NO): NO